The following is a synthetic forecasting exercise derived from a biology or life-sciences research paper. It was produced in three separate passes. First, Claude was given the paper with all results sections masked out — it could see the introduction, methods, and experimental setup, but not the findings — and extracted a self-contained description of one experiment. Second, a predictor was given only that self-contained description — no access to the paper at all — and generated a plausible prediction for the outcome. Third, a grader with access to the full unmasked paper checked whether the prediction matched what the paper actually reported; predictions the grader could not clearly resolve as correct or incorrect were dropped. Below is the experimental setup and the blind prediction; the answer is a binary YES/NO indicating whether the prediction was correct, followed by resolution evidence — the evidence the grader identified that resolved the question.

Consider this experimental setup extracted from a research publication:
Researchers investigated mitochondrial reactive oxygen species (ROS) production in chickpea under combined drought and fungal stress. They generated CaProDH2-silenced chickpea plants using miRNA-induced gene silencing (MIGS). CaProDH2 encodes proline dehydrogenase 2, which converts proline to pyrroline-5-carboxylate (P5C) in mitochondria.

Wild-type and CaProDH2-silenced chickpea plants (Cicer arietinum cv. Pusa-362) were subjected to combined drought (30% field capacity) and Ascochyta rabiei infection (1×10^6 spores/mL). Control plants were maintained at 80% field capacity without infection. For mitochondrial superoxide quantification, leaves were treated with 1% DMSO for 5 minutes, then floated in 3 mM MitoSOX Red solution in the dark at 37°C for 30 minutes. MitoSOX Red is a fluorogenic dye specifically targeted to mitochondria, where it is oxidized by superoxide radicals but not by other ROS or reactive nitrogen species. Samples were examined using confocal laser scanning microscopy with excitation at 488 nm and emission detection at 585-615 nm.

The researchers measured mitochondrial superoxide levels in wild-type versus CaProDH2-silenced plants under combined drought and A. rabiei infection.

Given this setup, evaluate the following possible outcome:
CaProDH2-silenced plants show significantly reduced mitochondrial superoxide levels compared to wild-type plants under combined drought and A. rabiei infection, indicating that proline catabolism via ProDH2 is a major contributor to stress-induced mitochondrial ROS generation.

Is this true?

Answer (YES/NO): YES